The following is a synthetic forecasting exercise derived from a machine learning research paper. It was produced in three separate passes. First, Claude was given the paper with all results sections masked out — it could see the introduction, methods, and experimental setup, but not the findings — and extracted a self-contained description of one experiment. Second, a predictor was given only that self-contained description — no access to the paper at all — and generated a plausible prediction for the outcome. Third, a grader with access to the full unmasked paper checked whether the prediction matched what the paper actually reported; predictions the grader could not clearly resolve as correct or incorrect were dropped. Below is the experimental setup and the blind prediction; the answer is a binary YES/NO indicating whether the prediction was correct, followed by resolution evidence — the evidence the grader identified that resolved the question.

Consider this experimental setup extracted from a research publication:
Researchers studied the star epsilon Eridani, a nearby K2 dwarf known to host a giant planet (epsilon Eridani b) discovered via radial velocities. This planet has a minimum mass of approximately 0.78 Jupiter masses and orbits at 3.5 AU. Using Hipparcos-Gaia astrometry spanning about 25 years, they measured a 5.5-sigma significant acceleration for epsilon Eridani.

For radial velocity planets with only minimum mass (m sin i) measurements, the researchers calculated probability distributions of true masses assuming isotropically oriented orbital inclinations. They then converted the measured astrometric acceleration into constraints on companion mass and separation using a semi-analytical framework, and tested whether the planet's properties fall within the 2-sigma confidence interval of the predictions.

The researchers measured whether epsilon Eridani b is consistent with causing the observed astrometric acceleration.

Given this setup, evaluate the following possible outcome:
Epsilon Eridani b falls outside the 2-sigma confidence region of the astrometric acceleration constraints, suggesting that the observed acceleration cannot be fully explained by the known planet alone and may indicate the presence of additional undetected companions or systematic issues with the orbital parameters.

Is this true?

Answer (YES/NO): NO